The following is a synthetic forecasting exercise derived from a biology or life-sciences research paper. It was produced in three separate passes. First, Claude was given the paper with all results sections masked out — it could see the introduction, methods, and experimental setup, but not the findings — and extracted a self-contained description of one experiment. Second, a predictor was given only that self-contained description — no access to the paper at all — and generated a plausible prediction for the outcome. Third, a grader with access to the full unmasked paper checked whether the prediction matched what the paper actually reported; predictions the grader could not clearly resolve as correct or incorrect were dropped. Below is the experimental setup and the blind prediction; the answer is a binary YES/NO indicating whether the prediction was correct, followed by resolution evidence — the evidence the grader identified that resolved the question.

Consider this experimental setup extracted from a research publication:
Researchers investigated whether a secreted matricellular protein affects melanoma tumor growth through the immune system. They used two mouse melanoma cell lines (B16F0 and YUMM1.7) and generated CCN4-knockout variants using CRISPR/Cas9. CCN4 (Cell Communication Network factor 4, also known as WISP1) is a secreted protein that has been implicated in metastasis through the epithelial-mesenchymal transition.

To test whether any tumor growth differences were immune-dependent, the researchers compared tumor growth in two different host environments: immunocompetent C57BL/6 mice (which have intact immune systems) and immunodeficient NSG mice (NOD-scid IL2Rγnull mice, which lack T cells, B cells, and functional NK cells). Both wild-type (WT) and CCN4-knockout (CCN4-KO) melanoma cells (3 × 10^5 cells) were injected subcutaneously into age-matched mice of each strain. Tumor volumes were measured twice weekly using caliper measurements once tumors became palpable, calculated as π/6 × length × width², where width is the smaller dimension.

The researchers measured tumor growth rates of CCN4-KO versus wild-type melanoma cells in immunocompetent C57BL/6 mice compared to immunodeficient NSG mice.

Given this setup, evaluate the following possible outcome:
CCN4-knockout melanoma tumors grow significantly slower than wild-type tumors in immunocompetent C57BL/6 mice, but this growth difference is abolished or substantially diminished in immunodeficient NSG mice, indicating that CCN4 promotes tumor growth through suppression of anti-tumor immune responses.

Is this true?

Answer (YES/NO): YES